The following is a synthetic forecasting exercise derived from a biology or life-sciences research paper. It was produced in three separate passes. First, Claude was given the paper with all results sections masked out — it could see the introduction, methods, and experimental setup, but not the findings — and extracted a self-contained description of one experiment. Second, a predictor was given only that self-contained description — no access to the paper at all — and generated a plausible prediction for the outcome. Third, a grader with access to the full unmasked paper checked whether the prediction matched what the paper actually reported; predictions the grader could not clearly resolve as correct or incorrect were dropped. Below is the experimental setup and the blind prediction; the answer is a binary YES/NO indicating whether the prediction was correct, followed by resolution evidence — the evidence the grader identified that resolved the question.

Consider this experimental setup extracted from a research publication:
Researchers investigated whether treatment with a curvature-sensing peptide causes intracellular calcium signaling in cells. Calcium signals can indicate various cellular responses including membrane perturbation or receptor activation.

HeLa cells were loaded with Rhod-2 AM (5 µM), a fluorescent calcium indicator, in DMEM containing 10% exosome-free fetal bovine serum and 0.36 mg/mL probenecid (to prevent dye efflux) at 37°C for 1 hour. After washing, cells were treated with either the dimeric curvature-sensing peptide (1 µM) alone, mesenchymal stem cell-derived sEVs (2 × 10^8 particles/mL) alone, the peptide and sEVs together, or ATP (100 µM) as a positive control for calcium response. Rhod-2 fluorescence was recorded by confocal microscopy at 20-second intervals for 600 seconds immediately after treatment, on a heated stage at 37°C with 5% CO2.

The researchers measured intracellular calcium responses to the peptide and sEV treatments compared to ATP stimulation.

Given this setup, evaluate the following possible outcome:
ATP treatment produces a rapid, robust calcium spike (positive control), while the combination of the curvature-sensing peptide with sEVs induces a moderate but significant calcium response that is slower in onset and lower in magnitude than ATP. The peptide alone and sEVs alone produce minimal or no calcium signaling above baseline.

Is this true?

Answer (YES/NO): NO